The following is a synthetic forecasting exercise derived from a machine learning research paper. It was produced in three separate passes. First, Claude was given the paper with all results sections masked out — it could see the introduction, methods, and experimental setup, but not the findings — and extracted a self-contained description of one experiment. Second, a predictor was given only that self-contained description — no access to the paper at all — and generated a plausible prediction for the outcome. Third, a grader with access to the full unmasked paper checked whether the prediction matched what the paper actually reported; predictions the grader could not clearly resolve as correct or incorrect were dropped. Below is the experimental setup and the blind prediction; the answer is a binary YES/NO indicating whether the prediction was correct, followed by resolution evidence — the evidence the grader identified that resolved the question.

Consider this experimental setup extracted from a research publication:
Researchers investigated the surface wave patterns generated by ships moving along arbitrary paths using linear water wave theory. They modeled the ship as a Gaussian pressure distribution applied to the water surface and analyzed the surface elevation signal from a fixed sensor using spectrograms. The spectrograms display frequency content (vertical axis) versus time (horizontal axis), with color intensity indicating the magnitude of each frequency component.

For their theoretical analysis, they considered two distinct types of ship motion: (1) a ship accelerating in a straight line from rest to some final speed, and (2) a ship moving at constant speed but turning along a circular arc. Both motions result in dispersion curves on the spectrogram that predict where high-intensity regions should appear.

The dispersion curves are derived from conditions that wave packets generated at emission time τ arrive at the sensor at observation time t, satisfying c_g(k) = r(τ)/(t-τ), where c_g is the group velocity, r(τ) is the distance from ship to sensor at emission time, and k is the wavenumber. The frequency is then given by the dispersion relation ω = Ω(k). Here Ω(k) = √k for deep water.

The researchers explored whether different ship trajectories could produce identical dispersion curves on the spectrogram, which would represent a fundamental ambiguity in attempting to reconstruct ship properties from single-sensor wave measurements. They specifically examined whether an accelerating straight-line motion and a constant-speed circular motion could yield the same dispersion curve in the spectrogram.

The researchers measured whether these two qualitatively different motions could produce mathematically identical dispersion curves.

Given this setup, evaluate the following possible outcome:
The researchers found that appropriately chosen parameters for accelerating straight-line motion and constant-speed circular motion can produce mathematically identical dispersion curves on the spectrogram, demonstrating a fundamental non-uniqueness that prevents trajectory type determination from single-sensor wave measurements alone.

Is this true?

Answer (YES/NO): YES